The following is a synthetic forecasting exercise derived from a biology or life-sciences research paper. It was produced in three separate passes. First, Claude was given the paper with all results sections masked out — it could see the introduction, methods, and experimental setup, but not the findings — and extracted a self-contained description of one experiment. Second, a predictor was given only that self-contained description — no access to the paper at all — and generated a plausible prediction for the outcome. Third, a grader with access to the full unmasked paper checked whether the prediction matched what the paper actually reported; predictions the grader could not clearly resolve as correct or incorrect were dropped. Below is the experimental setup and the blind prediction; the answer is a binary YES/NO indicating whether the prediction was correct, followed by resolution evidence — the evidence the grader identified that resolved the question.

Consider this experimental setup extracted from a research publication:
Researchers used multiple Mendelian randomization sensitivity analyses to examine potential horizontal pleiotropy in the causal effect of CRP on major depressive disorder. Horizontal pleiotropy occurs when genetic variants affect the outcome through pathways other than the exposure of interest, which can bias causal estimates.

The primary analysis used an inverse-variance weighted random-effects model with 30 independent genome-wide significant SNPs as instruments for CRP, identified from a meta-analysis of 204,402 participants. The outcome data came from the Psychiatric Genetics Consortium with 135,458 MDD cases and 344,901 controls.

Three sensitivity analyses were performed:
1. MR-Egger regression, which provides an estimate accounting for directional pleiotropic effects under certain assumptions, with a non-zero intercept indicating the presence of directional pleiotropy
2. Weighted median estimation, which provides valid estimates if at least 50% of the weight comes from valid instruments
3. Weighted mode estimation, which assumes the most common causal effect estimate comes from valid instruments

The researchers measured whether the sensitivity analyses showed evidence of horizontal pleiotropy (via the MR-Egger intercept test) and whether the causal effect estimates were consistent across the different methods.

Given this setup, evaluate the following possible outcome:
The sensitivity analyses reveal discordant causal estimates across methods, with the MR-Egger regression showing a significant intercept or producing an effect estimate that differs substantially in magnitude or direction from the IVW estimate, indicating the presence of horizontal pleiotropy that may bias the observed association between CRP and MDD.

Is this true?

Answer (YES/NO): NO